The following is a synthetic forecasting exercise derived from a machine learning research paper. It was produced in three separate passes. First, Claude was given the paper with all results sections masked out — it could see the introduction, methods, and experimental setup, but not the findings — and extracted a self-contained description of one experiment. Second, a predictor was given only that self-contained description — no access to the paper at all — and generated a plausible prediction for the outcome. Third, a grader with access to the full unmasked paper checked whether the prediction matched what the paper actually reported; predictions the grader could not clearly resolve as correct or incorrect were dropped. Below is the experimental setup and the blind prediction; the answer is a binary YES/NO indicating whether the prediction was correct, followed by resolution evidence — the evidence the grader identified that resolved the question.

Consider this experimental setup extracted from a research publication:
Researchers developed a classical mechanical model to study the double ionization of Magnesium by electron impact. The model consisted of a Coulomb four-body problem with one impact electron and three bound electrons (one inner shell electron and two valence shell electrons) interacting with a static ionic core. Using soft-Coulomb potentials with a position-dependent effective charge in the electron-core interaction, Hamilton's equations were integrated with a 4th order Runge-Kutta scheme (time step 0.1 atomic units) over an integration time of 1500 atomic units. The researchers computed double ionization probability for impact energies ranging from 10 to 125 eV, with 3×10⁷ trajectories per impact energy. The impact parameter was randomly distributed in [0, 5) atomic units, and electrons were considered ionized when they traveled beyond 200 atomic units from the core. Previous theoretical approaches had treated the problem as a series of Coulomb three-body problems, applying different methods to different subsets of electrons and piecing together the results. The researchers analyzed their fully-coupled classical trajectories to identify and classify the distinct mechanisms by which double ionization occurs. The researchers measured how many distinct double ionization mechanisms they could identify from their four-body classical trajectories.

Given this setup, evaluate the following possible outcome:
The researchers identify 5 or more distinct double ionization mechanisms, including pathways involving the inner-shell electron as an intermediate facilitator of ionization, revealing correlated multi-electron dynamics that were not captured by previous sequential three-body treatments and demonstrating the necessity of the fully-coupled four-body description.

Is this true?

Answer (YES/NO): YES